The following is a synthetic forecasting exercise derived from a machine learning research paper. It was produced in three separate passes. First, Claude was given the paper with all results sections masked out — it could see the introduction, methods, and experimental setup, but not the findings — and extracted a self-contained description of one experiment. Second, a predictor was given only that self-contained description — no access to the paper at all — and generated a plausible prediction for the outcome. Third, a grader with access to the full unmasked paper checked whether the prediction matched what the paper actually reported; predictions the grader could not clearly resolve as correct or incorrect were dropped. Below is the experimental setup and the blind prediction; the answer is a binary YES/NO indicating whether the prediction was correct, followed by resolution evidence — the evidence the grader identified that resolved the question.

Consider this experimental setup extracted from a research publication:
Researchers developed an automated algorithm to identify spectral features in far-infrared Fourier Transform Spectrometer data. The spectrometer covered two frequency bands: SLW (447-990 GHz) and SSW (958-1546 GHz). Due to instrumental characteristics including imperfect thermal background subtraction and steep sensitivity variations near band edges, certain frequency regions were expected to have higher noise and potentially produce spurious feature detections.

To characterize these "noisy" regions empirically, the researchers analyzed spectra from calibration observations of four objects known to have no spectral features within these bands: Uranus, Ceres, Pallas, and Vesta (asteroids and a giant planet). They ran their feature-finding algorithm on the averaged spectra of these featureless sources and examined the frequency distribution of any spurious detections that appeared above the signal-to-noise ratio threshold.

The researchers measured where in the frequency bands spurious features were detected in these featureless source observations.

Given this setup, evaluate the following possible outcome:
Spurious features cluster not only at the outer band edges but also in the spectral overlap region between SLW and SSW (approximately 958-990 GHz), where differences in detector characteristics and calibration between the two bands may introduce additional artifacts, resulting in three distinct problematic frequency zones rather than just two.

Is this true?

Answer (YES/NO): NO